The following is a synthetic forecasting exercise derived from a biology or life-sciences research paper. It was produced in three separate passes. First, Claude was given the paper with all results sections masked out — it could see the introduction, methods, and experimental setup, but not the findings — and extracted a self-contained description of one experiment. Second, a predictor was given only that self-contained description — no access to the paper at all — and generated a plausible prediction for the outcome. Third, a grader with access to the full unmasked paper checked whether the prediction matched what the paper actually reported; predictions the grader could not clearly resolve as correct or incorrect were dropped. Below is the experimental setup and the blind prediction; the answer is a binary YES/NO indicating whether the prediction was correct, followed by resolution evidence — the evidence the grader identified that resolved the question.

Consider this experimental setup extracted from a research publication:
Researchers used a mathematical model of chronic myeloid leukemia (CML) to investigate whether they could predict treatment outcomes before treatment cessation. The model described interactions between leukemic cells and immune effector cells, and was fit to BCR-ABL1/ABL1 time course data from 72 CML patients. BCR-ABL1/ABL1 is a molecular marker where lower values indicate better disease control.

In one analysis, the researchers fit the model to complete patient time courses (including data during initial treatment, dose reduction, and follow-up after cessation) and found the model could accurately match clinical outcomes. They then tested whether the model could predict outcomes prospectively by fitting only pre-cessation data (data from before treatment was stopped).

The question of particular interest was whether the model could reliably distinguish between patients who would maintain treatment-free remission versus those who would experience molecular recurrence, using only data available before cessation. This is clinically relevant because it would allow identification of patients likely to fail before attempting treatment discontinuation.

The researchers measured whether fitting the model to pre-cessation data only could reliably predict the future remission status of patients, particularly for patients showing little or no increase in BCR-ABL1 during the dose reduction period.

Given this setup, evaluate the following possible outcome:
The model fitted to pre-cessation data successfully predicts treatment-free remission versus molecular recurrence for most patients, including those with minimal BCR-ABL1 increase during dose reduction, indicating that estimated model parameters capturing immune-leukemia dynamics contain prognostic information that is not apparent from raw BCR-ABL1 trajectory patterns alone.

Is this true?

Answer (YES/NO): NO